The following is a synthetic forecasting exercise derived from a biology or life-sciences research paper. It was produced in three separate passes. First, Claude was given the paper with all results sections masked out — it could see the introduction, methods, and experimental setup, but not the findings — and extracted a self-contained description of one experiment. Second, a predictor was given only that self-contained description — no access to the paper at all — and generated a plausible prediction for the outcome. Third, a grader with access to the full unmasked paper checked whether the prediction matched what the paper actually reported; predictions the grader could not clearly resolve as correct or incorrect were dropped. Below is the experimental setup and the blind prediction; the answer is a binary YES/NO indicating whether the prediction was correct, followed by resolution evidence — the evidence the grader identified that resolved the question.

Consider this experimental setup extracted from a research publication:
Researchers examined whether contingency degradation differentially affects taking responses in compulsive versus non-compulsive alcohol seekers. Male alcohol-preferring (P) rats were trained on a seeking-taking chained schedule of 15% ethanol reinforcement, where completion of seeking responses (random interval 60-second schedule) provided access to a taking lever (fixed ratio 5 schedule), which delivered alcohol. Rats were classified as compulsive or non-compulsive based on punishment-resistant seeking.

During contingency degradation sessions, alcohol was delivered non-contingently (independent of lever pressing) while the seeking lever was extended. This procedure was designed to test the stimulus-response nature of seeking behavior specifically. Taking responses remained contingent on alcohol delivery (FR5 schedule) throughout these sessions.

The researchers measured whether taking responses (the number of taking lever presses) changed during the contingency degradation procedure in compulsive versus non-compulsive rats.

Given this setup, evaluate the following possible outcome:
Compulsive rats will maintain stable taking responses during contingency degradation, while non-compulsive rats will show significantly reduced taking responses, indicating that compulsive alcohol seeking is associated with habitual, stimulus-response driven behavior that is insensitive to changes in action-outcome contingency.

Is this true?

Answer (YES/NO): NO